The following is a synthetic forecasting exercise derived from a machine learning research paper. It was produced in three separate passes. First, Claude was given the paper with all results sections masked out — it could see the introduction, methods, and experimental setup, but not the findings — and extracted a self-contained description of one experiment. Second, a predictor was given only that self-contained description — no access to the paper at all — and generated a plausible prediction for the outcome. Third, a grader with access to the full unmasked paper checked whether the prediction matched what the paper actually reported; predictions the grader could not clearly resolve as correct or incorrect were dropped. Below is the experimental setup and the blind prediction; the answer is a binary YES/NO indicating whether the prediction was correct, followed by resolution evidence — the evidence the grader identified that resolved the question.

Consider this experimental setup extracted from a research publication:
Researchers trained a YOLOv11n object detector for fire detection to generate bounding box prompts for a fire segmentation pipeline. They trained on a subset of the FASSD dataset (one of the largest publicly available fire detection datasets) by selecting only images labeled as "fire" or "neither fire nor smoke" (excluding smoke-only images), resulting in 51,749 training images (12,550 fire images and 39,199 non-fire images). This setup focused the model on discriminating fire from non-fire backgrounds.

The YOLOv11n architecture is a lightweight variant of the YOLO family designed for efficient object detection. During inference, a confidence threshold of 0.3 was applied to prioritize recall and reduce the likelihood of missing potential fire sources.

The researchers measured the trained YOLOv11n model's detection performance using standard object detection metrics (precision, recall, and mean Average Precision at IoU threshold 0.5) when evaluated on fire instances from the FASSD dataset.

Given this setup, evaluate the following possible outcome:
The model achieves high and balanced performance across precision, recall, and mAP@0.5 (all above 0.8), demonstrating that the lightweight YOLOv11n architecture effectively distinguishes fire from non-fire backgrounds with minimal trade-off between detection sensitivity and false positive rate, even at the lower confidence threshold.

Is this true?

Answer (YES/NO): NO